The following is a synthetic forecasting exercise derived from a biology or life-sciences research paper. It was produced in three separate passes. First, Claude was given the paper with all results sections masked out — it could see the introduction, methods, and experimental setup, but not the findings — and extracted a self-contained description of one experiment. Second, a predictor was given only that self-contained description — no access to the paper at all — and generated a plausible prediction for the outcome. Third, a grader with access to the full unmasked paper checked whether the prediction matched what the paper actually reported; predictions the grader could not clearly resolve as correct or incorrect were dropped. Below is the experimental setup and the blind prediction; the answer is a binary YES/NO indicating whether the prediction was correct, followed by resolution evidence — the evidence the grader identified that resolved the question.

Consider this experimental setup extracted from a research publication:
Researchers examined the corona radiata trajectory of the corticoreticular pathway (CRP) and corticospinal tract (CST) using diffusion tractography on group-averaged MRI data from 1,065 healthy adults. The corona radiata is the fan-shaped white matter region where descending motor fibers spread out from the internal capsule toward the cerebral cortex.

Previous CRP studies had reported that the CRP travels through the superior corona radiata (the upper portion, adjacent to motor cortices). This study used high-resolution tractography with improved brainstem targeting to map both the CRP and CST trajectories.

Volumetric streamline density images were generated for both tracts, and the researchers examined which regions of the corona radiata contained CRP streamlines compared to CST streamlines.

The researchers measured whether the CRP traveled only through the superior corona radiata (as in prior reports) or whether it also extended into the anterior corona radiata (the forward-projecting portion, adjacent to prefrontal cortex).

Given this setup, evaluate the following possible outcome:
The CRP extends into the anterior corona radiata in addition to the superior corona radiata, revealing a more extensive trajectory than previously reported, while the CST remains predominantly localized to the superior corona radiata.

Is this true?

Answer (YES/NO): YES